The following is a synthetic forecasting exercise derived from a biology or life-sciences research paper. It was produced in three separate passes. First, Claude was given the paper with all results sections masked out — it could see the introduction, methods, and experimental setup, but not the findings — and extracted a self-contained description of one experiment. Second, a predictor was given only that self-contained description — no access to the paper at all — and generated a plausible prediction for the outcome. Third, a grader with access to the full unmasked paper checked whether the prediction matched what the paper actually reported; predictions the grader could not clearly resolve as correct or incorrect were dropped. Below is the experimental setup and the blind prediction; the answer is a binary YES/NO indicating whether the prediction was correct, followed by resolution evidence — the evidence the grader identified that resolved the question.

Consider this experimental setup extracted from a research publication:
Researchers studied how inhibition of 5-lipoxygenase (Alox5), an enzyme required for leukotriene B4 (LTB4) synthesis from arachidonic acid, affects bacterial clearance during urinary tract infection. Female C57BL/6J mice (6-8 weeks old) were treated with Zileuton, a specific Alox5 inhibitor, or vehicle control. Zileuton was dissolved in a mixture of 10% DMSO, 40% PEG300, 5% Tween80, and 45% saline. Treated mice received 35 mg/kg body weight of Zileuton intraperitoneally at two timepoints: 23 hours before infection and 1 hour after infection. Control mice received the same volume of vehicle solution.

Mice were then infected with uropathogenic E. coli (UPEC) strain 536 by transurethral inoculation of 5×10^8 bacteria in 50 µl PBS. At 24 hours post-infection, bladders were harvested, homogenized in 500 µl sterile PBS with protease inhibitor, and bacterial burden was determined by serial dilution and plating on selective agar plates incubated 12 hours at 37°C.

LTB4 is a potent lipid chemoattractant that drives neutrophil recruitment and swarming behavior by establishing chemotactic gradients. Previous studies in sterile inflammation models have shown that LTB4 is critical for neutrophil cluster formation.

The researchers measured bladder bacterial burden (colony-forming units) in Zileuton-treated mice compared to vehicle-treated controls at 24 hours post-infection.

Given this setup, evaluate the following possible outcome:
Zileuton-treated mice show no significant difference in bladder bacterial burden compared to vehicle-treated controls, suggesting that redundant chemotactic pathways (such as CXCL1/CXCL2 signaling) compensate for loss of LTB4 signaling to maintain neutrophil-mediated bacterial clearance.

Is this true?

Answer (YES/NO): NO